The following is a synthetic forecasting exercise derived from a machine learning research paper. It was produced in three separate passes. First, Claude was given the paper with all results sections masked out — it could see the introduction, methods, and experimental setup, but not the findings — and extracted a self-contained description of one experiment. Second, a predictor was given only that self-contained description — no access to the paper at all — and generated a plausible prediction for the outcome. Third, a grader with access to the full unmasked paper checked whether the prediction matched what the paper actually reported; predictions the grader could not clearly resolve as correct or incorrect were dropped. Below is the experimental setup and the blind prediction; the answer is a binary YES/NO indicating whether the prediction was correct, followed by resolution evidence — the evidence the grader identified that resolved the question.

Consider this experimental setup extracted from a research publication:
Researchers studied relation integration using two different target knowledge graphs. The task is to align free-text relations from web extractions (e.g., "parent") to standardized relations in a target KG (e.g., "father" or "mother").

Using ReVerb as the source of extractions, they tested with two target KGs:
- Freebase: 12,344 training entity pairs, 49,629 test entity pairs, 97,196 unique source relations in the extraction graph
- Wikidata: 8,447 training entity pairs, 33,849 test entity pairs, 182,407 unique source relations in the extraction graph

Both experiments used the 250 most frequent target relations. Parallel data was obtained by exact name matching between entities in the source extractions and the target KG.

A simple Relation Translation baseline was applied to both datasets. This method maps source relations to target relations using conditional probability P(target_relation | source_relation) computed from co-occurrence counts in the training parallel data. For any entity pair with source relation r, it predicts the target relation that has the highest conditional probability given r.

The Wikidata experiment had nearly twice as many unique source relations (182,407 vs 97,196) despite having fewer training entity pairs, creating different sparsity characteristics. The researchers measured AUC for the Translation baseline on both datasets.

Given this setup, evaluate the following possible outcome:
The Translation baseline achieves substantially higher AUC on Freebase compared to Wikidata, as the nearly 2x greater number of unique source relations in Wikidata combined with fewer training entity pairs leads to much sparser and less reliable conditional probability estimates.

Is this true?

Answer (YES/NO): NO